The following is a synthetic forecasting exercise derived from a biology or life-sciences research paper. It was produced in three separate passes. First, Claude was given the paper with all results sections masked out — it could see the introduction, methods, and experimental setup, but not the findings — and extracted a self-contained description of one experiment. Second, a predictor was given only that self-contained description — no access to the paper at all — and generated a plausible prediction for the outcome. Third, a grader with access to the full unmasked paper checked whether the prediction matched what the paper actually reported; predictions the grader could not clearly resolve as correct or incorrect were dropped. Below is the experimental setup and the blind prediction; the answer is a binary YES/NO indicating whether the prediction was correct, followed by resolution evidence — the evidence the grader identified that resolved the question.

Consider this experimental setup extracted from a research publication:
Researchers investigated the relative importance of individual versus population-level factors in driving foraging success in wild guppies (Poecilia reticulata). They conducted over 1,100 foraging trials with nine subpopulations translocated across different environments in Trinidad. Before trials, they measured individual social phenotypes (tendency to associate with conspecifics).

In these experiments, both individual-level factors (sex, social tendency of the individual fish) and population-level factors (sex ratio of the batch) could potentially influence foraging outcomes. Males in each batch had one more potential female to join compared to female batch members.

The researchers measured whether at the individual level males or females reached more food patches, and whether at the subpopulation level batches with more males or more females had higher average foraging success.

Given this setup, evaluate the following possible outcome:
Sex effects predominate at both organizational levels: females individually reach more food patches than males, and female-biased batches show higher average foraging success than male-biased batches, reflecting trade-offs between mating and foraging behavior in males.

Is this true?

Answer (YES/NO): NO